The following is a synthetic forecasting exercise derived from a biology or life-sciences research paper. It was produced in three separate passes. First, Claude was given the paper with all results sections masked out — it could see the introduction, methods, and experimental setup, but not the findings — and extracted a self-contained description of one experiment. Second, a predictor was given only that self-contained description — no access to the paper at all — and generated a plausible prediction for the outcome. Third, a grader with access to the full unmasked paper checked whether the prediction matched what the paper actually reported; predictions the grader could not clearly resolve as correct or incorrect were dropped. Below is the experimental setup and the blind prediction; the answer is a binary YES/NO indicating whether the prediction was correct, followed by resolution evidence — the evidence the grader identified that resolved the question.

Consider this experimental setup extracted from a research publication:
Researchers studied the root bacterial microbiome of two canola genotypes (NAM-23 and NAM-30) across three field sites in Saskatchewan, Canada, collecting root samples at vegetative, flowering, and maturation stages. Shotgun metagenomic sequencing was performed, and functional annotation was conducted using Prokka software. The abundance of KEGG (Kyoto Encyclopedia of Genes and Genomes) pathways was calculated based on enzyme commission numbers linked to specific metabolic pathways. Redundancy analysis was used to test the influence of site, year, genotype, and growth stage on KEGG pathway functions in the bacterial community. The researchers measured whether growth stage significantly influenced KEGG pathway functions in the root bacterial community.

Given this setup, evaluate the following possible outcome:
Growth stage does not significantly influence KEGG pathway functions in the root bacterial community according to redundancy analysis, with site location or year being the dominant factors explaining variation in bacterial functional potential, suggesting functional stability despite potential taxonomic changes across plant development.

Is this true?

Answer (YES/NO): NO